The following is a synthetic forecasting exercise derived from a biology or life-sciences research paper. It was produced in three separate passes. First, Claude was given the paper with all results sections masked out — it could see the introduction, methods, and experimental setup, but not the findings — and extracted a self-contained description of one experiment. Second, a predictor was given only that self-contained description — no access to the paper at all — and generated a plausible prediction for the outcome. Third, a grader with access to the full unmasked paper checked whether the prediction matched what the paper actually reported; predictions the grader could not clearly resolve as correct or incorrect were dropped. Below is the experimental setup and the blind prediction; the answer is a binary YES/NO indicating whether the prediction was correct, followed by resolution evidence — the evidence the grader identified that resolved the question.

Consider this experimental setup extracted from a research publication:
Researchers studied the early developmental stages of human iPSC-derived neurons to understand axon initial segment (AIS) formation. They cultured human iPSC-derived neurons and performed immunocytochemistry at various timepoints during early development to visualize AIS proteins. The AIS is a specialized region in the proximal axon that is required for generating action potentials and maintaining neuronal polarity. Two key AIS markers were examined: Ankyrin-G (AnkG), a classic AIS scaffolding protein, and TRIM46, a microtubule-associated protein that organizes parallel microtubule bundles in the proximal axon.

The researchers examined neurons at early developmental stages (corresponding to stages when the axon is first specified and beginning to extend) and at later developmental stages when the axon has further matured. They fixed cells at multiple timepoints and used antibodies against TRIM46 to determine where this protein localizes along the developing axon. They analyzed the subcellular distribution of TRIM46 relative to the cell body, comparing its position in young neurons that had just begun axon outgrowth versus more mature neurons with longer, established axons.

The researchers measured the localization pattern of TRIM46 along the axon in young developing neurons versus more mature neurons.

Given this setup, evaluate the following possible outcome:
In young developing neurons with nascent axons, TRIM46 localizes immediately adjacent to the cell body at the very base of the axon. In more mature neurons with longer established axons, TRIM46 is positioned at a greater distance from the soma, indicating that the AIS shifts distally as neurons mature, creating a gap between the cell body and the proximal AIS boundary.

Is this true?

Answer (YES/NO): NO